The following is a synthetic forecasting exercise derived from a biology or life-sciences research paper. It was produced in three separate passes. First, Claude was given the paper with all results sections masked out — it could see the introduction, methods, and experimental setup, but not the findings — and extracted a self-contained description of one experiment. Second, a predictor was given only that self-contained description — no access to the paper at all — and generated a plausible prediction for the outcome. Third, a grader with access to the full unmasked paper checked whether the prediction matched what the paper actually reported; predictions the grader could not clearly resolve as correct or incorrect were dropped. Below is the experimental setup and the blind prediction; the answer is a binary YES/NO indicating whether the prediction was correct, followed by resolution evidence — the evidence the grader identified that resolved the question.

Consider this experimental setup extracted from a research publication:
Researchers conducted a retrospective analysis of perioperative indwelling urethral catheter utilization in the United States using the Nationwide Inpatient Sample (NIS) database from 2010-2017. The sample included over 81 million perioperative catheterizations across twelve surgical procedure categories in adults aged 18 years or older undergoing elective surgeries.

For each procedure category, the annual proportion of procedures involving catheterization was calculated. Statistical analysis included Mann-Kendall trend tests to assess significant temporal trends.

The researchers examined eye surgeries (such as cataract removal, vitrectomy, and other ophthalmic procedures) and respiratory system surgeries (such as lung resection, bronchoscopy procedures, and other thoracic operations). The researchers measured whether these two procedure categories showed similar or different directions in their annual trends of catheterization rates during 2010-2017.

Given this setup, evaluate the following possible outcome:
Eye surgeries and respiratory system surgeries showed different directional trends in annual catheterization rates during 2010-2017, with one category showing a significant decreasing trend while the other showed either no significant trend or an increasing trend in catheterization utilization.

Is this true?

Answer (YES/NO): YES